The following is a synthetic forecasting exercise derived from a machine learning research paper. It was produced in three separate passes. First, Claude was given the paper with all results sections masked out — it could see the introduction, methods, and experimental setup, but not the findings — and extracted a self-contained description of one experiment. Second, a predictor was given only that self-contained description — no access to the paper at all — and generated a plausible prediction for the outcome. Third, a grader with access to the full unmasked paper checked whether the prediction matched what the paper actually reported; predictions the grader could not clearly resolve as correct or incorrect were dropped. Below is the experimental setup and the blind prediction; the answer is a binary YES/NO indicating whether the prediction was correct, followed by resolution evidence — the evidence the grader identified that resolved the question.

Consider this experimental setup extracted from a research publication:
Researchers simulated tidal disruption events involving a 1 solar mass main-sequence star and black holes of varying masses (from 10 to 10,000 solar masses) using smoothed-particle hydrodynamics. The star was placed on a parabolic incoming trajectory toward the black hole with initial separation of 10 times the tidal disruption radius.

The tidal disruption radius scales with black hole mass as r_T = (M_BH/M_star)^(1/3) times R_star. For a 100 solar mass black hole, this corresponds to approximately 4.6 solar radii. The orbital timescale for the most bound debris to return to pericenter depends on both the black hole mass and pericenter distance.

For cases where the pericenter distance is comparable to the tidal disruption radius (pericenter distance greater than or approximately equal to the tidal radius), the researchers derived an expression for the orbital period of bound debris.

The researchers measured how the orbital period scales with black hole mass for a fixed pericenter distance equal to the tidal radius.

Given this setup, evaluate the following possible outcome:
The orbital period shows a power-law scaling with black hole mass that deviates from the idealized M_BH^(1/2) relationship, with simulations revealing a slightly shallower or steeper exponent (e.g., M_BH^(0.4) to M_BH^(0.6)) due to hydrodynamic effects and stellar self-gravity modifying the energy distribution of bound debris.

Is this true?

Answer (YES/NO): NO